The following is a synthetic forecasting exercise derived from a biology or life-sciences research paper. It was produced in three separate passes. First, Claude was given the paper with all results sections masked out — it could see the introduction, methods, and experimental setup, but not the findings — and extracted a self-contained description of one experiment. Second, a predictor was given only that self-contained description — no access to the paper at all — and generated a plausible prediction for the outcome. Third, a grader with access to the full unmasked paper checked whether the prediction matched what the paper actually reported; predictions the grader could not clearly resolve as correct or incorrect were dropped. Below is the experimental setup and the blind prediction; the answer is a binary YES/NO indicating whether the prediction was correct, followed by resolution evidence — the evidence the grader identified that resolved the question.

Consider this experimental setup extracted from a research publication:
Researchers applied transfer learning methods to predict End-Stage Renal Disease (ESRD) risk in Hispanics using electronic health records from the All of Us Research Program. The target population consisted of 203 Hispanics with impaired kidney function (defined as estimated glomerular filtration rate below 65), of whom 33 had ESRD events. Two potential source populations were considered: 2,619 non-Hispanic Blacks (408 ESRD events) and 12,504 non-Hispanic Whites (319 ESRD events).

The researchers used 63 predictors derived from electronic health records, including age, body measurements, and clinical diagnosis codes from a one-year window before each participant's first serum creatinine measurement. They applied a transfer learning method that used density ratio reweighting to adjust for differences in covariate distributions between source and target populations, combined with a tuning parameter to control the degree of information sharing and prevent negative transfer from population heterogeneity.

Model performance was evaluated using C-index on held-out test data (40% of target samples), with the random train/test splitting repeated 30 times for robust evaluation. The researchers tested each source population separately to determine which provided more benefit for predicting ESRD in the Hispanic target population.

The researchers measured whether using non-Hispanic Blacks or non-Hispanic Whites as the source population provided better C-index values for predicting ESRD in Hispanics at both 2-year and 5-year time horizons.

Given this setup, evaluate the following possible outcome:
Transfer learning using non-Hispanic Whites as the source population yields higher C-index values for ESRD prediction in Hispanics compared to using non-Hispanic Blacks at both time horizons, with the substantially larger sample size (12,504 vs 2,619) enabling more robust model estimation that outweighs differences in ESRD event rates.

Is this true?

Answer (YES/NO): NO